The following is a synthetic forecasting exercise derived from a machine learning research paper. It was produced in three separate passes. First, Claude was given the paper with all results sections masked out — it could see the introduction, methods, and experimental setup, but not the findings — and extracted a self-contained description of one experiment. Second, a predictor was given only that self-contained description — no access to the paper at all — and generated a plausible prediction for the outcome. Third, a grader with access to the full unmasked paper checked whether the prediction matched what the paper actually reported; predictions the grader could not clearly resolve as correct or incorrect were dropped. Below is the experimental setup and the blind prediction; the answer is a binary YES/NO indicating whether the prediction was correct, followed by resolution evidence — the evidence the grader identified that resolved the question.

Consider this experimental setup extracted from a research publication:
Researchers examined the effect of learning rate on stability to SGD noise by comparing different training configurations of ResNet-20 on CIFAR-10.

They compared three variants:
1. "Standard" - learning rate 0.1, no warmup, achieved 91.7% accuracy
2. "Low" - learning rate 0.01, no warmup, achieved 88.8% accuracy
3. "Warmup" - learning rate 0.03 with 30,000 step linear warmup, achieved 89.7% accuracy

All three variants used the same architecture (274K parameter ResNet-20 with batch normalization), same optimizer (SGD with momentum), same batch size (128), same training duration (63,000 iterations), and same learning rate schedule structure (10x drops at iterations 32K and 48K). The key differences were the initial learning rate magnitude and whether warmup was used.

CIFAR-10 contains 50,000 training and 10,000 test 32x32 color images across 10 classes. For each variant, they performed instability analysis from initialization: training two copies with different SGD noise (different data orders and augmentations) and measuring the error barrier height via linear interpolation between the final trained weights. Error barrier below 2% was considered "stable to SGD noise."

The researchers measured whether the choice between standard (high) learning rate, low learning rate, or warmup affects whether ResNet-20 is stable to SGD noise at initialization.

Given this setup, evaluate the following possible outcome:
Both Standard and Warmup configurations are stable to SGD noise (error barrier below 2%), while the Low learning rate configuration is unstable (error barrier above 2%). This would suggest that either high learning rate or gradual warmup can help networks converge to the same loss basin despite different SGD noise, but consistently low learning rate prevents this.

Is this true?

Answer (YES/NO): NO